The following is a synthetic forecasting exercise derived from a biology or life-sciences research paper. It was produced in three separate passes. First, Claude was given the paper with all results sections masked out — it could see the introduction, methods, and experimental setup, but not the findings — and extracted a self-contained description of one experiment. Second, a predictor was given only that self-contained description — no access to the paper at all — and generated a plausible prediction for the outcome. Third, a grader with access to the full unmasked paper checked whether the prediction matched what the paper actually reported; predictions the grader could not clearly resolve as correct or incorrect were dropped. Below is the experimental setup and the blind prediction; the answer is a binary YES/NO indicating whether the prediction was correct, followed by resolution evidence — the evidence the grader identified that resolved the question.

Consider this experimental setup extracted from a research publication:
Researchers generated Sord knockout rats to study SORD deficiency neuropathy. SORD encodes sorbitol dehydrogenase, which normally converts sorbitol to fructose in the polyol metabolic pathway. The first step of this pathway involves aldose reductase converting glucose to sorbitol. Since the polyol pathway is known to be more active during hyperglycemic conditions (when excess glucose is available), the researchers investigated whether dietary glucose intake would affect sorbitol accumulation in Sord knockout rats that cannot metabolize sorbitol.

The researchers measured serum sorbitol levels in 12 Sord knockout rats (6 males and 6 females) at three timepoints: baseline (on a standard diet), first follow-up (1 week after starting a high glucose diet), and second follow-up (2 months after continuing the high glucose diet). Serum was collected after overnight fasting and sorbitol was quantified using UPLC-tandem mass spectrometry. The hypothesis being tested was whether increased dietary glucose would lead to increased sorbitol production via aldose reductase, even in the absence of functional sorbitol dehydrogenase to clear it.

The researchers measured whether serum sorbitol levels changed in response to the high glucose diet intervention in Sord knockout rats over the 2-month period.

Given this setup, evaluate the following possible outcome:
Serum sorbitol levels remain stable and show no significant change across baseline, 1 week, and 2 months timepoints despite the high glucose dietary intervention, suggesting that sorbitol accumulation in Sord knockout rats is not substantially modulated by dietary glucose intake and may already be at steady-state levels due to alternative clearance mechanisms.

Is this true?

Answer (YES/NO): YES